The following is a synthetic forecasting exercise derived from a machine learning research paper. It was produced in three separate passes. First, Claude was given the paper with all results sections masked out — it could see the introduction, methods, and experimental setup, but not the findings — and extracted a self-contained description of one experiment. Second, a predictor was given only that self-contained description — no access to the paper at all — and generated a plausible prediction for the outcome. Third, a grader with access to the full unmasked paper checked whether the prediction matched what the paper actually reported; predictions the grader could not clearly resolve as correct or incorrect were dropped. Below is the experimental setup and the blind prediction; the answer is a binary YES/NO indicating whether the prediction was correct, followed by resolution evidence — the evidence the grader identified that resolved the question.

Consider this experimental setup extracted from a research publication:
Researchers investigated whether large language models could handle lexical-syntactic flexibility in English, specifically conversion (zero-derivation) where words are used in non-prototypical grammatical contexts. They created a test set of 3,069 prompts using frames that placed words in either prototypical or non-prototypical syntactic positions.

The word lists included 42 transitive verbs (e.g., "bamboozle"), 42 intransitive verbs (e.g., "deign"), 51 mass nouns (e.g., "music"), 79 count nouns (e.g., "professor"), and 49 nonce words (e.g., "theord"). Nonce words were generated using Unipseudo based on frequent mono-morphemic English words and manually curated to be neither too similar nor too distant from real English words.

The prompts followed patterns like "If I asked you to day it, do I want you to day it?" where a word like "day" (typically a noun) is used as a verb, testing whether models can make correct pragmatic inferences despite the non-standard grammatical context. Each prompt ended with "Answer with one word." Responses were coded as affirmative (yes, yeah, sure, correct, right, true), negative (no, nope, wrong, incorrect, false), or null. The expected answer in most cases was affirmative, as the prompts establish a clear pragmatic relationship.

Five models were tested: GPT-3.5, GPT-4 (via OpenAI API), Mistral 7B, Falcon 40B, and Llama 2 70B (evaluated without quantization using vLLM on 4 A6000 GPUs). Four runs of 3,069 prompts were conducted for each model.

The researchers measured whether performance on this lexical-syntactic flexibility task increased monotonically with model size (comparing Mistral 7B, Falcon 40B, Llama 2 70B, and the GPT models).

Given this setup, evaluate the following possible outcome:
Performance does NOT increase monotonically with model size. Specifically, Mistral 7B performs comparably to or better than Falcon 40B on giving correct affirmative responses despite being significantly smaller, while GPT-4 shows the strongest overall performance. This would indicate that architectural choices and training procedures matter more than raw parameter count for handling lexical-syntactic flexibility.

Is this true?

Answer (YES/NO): YES